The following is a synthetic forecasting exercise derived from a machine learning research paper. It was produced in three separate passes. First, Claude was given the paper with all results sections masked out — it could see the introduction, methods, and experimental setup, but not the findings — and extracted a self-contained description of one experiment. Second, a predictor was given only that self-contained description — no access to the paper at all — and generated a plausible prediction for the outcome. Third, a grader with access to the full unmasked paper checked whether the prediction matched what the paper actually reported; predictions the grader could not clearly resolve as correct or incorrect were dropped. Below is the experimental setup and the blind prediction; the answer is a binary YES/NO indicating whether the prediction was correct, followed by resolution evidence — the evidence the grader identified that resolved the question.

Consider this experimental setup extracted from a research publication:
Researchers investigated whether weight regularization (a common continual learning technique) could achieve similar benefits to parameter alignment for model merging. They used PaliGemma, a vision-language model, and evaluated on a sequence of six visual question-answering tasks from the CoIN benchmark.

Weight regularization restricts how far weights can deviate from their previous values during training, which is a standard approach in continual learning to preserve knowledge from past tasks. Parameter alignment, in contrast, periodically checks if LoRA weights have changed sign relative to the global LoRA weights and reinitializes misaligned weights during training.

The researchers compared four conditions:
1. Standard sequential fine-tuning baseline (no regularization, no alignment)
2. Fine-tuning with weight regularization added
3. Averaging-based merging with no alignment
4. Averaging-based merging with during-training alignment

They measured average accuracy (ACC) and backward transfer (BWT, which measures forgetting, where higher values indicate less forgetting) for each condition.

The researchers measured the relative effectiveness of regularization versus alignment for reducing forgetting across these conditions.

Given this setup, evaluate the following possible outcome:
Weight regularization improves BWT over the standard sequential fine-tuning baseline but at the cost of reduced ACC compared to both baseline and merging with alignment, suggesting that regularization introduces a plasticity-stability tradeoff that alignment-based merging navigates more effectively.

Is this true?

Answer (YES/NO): NO